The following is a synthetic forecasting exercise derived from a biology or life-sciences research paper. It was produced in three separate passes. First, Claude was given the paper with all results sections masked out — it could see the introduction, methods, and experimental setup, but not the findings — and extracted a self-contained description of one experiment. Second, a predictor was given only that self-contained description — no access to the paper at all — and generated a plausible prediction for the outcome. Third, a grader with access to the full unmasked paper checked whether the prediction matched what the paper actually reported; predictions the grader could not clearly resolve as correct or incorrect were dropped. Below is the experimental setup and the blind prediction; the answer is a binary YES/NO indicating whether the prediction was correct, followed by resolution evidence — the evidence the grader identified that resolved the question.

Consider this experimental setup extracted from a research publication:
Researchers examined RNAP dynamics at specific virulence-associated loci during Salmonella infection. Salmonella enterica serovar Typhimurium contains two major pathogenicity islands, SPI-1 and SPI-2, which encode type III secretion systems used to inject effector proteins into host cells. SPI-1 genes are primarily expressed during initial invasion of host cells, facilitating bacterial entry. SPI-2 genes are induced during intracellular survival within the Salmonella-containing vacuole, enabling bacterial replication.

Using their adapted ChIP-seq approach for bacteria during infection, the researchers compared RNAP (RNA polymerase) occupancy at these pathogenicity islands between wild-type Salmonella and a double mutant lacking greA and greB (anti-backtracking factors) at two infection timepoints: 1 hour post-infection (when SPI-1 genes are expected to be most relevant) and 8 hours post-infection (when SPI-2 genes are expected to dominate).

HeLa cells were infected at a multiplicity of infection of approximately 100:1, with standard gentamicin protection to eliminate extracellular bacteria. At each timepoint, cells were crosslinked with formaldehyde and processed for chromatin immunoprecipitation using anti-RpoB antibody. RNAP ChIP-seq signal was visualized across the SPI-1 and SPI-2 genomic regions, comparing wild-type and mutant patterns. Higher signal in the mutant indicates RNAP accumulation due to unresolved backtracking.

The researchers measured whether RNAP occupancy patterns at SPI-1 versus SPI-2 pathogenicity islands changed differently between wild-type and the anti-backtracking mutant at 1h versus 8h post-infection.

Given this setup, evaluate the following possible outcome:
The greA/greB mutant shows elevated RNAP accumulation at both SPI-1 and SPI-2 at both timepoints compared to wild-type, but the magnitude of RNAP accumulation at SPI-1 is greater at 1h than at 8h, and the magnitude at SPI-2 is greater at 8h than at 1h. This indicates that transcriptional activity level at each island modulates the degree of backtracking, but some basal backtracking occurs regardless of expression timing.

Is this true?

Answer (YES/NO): NO